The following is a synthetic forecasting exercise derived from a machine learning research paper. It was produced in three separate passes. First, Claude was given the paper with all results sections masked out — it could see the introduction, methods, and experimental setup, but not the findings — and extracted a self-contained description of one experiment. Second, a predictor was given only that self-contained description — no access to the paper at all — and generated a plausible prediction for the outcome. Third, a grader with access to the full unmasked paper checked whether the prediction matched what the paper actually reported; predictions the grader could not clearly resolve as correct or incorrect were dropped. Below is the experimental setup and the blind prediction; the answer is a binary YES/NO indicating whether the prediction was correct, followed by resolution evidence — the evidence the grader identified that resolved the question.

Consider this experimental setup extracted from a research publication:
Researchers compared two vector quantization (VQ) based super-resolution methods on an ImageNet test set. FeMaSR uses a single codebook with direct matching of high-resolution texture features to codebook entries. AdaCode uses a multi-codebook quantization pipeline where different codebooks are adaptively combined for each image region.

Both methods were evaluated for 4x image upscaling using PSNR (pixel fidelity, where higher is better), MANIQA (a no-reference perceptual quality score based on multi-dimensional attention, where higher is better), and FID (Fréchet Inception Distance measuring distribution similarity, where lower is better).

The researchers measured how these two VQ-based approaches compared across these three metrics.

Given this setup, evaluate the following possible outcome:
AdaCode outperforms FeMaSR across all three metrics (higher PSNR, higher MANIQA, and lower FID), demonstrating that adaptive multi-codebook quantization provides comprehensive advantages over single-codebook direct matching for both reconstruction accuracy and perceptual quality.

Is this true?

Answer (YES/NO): NO